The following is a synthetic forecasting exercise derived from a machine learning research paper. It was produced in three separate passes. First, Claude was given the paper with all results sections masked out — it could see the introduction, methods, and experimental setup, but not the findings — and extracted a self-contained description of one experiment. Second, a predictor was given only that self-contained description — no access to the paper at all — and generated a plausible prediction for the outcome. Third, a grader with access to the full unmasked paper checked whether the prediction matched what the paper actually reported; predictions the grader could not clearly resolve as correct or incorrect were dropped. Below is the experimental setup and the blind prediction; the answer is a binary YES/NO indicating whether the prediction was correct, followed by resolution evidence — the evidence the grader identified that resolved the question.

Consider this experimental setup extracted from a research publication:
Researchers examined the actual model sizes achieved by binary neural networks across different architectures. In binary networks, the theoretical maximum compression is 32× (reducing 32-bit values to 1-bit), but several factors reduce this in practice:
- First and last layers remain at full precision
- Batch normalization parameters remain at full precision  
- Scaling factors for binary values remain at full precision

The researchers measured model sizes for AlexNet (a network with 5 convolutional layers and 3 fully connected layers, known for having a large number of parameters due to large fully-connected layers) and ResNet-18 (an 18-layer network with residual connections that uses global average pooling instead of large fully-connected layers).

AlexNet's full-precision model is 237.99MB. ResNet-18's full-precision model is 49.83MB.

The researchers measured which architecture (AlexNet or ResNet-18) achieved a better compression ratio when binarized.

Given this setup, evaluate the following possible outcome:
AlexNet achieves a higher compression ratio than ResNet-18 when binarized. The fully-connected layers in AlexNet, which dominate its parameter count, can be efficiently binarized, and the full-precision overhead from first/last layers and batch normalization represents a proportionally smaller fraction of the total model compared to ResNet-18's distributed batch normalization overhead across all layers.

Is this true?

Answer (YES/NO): NO